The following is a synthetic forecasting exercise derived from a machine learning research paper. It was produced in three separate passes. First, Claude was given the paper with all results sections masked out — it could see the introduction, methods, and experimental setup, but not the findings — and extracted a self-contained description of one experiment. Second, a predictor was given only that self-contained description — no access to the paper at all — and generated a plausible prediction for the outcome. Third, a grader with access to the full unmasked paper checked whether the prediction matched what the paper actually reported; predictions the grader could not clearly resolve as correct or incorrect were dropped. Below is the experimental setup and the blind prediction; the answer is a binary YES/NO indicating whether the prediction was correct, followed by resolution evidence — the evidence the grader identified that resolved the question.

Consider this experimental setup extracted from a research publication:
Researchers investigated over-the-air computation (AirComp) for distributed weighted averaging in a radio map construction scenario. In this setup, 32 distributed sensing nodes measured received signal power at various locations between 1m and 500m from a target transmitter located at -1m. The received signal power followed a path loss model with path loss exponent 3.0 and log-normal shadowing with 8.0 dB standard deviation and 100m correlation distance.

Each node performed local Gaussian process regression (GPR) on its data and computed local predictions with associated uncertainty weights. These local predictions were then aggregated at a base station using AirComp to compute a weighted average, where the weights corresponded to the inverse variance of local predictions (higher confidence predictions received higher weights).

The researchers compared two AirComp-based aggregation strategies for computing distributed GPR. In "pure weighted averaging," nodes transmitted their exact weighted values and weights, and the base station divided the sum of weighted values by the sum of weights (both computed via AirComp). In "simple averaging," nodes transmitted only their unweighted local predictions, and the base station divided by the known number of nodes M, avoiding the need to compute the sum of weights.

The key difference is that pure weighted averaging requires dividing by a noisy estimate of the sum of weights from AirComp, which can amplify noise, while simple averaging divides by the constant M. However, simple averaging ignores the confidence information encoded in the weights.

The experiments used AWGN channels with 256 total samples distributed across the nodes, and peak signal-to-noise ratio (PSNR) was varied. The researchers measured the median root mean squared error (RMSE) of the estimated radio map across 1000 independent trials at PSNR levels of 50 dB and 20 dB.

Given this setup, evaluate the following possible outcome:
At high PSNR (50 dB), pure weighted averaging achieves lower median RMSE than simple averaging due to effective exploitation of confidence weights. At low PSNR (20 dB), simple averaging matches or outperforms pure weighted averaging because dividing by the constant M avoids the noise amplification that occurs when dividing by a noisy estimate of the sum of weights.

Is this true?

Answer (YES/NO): YES